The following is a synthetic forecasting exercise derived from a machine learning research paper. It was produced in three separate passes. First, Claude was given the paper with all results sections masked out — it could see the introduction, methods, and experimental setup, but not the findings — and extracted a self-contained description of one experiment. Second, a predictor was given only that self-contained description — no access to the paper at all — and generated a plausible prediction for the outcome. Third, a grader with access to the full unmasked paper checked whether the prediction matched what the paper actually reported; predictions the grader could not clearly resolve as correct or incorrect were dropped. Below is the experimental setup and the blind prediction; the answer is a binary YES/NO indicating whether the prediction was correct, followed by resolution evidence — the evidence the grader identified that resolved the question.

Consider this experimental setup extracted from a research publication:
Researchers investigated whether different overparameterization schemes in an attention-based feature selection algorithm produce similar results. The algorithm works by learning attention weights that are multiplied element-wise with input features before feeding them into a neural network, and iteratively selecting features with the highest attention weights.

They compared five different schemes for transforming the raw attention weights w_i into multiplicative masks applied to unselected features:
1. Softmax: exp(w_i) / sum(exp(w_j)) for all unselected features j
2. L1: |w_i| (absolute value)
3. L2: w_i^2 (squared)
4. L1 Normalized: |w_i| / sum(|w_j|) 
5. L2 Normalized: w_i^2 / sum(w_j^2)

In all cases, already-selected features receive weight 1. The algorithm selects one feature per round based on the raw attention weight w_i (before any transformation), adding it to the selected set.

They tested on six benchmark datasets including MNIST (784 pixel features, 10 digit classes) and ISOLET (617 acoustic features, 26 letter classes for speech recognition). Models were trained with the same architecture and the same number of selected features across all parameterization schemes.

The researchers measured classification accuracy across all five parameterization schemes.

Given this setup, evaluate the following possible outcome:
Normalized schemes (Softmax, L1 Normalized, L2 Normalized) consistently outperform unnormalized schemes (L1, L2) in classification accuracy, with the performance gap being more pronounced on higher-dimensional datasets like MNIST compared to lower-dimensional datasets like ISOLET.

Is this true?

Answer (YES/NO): NO